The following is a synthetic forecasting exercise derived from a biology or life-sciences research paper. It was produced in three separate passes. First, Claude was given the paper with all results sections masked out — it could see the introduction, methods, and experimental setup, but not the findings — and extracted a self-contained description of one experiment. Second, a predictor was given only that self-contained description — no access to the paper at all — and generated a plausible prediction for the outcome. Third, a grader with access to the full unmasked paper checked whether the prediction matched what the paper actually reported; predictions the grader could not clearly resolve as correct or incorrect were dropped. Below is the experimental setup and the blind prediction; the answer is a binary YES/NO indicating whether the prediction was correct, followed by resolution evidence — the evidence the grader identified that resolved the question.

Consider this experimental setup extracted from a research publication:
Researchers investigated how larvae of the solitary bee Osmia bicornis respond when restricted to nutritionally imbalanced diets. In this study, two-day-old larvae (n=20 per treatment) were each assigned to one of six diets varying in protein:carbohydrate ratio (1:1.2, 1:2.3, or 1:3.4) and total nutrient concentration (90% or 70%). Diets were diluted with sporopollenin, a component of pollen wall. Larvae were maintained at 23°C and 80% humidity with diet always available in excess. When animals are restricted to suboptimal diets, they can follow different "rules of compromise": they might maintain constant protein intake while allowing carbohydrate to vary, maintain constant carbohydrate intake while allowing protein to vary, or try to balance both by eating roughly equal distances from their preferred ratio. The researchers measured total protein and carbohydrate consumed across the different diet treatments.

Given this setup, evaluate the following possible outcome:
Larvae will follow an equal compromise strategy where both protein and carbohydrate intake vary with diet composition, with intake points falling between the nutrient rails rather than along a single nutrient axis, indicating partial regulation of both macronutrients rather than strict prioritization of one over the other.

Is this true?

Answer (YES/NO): NO